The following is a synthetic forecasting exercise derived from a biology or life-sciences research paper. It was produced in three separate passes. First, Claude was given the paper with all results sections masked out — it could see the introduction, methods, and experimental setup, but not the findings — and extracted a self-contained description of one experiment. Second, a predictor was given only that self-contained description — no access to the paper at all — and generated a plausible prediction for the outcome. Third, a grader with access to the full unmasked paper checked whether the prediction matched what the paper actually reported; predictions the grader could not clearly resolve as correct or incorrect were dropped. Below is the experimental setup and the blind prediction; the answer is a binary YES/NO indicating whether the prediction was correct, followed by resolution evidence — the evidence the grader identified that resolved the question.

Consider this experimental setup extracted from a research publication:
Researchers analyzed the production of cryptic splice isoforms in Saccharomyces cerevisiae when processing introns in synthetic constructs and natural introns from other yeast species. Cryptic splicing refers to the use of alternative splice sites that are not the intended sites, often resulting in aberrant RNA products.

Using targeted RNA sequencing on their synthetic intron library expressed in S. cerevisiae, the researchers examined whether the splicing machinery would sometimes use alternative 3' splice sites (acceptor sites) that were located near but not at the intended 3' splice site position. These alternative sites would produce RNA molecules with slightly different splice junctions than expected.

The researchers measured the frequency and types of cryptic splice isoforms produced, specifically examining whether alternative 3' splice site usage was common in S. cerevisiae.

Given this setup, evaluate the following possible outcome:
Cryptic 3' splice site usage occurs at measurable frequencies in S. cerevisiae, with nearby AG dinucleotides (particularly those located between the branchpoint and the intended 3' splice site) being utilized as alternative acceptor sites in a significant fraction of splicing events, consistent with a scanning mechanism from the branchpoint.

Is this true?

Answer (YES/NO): NO